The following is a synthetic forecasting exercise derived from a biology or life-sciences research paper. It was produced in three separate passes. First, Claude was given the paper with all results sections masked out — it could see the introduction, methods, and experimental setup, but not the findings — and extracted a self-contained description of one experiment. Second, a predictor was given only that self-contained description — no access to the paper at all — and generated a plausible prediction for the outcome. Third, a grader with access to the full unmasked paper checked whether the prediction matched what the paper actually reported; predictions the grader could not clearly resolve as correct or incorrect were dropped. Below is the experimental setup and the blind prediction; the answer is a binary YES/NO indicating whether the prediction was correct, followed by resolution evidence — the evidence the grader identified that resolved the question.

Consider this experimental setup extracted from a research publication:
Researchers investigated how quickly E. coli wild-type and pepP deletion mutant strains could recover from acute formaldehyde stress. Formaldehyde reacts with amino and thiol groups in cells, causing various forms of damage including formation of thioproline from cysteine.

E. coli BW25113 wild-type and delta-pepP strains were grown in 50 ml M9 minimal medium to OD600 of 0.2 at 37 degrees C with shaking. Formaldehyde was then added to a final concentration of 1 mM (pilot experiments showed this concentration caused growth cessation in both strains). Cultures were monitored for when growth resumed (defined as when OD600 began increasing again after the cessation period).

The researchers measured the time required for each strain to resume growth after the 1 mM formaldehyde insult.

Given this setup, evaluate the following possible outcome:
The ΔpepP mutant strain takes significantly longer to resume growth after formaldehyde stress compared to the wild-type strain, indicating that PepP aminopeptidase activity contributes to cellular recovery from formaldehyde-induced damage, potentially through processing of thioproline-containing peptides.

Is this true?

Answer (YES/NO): YES